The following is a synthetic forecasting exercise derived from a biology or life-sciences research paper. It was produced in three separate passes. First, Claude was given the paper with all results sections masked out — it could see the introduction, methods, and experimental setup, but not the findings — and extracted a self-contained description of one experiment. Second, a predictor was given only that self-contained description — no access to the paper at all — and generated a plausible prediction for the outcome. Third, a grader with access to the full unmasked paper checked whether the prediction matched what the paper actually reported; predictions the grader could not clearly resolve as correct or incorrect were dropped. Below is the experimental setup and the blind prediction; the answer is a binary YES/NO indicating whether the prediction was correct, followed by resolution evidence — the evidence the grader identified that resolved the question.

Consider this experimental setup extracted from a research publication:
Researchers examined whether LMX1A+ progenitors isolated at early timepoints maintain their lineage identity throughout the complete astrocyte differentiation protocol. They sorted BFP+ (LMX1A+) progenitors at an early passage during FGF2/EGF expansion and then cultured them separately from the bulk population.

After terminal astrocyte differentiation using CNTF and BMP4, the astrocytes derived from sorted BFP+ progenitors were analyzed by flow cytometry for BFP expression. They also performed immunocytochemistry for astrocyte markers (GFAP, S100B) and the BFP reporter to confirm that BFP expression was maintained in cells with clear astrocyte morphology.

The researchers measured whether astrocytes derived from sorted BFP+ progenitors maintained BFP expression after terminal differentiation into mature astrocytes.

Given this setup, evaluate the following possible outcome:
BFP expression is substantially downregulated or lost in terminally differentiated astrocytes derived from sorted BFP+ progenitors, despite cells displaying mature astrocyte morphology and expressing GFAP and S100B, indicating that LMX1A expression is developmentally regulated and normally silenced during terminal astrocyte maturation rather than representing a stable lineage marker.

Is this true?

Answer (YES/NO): NO